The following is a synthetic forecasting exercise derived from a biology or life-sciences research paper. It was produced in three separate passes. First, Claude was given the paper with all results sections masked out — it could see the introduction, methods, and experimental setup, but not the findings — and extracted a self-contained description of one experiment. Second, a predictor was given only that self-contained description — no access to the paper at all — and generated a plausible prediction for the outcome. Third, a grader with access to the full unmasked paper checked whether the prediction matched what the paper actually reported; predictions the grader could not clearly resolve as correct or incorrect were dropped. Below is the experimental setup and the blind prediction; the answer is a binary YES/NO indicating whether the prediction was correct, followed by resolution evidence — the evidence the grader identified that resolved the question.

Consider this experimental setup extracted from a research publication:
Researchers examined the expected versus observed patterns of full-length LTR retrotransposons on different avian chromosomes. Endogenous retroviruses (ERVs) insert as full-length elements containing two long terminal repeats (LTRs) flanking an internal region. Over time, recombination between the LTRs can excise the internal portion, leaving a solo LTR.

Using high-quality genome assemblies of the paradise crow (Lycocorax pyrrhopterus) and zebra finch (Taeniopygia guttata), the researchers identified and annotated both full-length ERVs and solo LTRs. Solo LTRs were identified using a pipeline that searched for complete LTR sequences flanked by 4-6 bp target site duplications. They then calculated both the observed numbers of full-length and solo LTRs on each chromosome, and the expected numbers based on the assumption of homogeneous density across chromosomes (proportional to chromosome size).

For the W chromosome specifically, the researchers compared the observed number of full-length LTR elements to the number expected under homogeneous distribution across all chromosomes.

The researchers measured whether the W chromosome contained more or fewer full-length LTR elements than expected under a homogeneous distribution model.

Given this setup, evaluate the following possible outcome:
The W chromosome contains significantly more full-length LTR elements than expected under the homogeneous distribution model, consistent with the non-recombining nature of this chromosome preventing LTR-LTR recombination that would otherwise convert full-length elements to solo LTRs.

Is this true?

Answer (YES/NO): YES